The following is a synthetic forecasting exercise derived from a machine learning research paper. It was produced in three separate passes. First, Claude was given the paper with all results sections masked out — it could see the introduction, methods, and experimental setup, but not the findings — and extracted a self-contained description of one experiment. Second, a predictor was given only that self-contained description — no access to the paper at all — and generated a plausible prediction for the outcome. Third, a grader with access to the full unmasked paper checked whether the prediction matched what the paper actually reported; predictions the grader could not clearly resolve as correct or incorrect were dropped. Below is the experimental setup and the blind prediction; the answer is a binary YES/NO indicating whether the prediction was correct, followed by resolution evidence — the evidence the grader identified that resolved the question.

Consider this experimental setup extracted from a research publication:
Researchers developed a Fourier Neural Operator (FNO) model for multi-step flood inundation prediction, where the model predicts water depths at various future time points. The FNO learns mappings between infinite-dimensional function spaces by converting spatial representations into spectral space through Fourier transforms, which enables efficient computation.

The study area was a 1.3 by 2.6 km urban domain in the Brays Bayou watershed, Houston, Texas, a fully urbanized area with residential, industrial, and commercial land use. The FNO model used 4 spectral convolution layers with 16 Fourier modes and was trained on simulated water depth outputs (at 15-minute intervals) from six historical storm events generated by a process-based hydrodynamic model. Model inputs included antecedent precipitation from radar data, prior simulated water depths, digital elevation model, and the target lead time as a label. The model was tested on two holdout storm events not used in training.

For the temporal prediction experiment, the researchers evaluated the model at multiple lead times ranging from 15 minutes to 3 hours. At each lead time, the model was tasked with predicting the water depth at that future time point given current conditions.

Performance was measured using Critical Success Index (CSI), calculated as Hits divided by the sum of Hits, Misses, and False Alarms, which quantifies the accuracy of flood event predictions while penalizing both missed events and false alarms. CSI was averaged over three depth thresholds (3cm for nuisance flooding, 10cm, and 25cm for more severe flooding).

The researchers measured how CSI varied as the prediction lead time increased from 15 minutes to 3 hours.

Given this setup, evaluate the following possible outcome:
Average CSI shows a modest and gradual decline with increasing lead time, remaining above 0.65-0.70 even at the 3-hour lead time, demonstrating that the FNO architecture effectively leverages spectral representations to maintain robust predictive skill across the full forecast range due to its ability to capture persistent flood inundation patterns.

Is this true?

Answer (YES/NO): YES